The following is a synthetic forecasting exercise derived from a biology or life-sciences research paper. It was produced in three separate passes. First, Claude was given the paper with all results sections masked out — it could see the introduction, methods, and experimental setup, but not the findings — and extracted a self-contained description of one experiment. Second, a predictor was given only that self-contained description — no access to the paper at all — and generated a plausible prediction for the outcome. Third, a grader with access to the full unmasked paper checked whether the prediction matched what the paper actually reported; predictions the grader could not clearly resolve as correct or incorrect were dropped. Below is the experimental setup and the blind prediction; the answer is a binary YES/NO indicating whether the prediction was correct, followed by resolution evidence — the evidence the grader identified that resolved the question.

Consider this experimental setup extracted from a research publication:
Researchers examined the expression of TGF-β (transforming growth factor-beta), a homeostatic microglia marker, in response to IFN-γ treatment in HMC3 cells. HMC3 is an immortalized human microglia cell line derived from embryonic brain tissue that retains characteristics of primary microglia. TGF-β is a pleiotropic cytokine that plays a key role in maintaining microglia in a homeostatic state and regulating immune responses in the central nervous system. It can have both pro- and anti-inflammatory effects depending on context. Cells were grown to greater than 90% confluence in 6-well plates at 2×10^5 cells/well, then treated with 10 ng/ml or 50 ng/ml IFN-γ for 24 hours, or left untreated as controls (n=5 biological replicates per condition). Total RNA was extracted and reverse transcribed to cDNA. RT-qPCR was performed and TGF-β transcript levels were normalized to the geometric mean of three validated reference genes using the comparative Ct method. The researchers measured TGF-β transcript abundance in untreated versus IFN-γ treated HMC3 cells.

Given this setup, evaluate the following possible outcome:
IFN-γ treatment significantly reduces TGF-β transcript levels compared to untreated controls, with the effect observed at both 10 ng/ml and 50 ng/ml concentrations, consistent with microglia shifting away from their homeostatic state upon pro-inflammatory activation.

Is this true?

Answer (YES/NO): YES